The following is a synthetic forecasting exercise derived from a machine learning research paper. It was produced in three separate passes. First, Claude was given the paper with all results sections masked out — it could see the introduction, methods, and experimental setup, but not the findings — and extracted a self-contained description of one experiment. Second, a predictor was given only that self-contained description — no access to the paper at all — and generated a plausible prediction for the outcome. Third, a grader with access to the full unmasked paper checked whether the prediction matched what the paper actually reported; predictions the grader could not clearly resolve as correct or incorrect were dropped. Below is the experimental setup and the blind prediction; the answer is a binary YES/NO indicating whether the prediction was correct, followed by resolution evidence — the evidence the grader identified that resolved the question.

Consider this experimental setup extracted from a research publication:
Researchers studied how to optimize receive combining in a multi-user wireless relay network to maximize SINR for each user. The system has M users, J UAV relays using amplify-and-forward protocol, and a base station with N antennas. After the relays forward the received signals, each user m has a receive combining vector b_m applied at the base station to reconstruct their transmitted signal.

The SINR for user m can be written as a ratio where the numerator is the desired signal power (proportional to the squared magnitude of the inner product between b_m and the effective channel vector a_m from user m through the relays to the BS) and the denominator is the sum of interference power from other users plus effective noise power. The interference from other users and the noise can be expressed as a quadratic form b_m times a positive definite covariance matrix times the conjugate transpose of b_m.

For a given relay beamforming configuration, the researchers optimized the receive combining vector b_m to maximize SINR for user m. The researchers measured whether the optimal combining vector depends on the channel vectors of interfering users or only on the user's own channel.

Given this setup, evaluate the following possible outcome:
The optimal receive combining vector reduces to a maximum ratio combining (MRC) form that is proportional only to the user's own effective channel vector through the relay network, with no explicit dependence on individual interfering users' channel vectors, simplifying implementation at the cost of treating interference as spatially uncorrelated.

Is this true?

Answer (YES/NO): NO